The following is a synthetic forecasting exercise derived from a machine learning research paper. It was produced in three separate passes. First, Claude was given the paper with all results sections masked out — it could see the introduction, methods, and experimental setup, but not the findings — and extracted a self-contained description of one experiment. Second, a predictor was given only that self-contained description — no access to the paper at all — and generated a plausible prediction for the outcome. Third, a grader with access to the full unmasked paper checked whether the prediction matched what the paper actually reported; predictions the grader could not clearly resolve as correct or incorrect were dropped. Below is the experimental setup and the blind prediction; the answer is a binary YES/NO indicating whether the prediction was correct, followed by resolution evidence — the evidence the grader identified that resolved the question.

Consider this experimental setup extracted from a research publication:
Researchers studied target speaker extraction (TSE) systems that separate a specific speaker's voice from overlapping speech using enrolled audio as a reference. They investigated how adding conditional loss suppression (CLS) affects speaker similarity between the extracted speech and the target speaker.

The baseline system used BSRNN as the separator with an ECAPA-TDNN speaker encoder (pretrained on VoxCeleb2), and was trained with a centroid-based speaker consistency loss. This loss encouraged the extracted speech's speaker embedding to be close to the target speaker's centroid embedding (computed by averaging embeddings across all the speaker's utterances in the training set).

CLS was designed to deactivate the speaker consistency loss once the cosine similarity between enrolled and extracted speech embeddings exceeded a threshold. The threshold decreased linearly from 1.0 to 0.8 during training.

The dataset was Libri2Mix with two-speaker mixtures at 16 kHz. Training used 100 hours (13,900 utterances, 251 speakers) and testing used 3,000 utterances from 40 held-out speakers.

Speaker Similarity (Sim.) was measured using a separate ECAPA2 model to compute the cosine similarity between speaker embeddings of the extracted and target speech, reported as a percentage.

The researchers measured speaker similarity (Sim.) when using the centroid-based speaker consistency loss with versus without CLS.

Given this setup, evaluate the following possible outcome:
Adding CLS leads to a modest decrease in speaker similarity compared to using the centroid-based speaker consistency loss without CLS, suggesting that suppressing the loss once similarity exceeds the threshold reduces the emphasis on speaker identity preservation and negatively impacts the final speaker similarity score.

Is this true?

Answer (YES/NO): YES